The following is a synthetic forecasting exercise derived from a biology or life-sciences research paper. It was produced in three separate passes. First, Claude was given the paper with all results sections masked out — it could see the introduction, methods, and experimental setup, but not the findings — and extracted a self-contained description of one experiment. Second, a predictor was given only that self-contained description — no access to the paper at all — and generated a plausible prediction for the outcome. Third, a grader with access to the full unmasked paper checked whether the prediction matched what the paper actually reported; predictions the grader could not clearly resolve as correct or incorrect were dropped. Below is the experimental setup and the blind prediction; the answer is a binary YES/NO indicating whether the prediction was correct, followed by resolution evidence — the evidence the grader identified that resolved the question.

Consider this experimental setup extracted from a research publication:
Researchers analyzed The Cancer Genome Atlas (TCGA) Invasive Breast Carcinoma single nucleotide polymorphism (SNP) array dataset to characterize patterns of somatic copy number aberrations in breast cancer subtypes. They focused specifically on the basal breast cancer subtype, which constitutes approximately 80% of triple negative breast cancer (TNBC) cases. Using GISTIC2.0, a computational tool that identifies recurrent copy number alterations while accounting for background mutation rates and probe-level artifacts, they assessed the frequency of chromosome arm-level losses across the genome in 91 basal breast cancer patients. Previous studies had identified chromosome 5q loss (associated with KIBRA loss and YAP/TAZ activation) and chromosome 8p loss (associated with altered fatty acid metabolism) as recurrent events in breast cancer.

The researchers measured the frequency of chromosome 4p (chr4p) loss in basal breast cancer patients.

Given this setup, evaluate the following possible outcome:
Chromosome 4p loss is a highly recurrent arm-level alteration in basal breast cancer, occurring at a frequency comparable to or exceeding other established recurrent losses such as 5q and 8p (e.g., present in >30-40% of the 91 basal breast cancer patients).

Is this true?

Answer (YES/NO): YES